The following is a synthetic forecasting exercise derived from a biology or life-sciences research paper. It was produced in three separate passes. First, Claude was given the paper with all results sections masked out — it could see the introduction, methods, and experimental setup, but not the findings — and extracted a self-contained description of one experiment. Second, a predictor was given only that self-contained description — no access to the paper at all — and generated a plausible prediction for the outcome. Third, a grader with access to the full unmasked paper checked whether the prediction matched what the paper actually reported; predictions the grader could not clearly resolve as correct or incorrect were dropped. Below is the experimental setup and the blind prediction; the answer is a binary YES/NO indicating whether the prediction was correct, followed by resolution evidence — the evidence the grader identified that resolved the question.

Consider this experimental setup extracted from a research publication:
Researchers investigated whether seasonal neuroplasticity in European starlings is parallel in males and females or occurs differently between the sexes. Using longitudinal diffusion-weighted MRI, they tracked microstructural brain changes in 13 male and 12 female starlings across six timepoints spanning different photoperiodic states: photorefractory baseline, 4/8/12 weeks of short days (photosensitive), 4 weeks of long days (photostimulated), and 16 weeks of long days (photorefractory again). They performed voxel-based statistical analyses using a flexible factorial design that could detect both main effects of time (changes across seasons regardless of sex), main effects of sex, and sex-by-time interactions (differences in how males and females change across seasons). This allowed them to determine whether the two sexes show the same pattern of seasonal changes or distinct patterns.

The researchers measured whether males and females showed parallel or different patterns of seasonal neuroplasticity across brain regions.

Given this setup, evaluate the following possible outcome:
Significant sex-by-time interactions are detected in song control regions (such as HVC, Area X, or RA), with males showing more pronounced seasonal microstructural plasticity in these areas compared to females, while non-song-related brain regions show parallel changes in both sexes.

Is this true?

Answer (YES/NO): NO